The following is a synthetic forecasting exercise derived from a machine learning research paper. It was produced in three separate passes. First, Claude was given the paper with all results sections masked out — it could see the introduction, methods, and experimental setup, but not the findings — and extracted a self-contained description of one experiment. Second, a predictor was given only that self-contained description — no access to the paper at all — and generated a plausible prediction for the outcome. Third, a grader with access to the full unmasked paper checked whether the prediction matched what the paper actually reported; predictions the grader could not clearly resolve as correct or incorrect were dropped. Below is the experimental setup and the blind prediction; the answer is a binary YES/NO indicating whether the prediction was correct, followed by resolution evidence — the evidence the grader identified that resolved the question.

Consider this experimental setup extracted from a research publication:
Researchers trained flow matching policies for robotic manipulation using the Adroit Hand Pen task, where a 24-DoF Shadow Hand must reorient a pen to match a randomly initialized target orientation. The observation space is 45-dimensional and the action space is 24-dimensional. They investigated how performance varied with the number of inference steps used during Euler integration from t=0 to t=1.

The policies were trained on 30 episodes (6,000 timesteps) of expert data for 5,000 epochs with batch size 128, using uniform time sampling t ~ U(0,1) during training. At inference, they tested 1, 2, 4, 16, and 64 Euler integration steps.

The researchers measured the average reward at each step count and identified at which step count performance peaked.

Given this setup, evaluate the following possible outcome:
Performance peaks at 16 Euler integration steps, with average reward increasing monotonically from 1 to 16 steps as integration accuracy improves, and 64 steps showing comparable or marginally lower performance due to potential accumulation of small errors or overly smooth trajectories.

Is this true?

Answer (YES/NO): NO